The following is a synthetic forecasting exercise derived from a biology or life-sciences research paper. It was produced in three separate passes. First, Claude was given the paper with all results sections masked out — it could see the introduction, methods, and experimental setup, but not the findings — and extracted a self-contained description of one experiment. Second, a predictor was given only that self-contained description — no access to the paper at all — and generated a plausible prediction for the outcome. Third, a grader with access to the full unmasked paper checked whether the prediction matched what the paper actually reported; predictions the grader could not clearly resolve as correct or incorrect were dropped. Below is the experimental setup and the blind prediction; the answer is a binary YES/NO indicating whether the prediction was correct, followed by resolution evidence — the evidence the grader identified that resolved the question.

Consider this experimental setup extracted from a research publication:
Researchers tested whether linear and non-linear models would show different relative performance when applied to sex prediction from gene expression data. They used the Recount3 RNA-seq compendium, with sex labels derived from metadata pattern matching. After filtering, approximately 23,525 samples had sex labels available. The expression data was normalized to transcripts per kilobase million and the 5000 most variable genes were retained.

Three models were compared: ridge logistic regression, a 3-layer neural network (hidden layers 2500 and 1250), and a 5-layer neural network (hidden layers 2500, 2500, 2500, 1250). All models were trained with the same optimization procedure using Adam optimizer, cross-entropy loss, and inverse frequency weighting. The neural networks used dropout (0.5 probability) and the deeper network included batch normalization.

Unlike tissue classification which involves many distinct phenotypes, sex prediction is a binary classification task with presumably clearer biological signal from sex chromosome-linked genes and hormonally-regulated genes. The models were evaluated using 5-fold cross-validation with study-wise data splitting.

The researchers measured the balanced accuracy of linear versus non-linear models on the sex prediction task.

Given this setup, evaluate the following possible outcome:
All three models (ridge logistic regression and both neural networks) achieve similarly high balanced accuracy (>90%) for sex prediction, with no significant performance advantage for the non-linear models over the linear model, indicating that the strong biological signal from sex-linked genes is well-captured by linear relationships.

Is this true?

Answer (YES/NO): NO